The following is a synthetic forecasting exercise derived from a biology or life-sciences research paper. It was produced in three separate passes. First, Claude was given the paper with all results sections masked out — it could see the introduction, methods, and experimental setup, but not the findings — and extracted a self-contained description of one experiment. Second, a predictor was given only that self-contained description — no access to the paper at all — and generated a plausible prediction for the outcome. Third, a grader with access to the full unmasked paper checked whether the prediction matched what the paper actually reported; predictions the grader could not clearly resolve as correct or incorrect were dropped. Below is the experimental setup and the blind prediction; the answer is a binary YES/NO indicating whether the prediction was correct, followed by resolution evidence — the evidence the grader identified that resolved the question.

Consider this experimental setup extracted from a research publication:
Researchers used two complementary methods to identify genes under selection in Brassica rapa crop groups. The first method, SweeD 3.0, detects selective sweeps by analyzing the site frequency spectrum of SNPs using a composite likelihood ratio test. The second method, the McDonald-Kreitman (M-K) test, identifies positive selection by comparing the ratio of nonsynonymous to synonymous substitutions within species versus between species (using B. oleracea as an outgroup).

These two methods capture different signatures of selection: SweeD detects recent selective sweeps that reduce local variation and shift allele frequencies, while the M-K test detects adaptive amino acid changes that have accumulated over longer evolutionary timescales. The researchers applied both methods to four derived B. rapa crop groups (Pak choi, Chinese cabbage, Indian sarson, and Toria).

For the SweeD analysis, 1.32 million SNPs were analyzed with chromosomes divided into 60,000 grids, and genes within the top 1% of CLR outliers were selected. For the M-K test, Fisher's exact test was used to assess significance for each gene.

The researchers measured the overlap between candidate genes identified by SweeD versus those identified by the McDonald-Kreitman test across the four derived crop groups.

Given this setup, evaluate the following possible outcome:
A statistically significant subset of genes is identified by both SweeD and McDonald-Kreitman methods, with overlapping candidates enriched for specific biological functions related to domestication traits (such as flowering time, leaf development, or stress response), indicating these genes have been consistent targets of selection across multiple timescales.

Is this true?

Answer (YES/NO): NO